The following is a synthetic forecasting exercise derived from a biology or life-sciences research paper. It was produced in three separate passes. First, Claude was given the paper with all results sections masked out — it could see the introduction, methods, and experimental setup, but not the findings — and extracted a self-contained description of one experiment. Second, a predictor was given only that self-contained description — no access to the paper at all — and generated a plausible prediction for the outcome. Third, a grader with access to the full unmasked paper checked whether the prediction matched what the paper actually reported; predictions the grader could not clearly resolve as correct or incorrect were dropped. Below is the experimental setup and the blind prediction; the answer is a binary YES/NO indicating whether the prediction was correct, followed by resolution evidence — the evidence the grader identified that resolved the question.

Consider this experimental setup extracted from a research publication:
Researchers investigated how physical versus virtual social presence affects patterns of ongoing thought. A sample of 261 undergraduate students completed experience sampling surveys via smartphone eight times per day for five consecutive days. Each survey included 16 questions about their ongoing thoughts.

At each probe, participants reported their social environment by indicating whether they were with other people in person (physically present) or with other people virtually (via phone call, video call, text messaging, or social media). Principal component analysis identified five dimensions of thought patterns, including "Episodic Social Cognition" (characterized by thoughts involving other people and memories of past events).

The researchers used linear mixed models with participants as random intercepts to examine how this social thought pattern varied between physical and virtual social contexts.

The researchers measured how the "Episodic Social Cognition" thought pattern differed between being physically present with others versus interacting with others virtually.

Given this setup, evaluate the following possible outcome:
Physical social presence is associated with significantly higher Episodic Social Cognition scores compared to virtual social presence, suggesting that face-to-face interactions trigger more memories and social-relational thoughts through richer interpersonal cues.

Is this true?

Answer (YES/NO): NO